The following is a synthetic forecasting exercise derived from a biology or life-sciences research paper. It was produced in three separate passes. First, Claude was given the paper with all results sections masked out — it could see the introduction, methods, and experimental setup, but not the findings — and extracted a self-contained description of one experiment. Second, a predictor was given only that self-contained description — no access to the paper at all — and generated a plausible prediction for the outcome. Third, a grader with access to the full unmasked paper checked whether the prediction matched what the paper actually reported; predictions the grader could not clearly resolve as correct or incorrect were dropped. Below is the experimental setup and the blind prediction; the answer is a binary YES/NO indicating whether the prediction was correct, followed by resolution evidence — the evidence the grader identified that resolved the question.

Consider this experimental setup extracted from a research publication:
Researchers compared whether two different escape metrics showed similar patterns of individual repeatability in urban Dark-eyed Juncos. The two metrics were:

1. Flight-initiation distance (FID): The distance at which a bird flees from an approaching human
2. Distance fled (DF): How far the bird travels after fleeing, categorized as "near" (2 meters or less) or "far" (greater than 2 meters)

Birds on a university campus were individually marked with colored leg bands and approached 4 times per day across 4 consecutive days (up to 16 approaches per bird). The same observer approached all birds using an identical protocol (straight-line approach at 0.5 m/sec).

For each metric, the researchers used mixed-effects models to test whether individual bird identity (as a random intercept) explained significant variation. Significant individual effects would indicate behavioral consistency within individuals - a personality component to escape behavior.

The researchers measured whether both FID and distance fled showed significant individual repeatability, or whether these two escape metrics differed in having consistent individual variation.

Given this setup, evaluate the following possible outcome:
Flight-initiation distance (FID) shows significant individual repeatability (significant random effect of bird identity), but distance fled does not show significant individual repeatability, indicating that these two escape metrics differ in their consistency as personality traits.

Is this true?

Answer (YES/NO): YES